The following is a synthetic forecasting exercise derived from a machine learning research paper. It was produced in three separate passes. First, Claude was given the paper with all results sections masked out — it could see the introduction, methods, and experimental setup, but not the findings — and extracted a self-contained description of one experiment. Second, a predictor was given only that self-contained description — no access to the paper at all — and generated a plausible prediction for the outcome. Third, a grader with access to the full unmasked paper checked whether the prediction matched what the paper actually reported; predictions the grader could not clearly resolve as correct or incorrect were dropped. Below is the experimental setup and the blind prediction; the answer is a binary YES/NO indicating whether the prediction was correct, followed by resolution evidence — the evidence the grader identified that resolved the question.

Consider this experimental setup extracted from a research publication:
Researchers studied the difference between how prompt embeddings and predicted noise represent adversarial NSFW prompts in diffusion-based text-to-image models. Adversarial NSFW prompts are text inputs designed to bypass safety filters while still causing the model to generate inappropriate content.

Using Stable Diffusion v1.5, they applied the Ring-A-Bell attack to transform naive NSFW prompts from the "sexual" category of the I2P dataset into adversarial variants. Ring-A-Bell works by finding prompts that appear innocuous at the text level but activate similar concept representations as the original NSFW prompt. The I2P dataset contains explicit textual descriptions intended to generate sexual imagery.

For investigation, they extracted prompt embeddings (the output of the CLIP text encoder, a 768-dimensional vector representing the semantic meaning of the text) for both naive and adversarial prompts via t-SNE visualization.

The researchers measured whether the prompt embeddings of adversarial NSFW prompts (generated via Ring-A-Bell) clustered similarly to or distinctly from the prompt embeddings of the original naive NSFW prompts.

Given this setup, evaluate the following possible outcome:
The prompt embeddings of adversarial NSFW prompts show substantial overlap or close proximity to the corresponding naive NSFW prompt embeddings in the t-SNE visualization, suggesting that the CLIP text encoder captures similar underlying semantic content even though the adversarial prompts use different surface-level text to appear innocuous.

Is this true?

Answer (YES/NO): NO